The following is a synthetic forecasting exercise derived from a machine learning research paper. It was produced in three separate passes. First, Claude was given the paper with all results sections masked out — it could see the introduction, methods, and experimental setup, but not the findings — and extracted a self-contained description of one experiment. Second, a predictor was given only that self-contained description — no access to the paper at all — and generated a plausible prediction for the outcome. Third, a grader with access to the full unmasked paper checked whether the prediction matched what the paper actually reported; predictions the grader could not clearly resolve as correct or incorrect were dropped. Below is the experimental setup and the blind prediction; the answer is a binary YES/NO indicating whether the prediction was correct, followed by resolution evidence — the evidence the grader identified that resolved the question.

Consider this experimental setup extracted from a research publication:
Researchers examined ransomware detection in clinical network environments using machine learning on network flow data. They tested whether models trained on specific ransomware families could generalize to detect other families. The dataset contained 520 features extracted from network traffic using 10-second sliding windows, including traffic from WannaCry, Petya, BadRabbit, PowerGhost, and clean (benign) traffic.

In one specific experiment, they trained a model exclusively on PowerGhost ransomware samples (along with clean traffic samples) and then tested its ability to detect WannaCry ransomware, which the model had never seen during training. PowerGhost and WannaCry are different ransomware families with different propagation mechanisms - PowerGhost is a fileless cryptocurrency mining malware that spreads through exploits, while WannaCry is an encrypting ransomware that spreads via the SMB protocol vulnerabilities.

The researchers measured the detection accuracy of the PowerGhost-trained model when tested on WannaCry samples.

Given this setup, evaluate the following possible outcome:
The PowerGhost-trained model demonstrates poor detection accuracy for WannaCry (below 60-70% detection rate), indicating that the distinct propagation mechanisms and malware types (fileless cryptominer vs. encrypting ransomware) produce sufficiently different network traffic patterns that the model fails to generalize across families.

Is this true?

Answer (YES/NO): NO